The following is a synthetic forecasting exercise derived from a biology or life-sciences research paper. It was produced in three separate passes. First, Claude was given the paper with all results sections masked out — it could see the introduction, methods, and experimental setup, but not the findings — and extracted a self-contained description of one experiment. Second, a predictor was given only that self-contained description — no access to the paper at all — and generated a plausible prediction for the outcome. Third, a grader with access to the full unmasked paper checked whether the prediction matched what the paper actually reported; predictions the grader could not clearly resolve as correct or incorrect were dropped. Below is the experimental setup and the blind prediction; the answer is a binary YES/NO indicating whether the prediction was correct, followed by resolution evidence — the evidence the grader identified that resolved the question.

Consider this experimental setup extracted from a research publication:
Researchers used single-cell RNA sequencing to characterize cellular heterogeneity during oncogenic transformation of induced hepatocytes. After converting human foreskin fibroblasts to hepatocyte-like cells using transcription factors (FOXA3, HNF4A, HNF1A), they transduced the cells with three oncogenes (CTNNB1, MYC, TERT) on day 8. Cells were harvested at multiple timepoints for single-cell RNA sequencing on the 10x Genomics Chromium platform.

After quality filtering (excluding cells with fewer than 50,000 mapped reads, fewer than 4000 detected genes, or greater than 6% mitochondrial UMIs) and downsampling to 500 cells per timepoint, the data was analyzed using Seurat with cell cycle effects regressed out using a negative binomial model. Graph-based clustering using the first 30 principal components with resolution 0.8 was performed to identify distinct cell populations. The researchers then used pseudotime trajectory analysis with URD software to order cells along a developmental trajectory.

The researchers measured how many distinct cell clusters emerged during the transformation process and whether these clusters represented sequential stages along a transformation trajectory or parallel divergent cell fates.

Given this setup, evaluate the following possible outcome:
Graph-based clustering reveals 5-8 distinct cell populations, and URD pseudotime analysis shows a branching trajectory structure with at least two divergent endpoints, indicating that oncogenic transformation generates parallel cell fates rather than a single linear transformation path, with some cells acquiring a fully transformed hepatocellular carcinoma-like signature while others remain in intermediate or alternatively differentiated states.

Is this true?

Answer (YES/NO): NO